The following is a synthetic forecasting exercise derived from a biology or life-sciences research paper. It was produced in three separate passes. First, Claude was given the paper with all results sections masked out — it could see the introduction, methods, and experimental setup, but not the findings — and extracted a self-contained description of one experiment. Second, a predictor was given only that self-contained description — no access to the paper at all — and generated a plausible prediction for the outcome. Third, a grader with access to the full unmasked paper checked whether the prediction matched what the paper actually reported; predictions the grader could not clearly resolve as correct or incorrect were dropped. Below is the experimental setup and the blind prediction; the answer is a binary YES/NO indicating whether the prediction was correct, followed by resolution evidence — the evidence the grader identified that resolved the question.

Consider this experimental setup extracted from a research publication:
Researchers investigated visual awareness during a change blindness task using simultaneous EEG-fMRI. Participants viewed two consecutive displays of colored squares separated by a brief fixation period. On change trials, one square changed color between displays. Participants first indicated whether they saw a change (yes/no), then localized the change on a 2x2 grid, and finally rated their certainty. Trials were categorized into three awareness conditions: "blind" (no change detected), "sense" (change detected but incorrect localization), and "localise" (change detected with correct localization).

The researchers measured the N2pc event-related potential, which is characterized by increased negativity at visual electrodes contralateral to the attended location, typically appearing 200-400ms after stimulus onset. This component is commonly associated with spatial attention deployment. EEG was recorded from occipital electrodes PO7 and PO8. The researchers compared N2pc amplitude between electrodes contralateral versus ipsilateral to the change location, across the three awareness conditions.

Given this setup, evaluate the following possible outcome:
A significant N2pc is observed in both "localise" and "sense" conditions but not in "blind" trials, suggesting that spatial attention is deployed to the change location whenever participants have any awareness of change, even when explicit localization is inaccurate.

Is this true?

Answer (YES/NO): NO